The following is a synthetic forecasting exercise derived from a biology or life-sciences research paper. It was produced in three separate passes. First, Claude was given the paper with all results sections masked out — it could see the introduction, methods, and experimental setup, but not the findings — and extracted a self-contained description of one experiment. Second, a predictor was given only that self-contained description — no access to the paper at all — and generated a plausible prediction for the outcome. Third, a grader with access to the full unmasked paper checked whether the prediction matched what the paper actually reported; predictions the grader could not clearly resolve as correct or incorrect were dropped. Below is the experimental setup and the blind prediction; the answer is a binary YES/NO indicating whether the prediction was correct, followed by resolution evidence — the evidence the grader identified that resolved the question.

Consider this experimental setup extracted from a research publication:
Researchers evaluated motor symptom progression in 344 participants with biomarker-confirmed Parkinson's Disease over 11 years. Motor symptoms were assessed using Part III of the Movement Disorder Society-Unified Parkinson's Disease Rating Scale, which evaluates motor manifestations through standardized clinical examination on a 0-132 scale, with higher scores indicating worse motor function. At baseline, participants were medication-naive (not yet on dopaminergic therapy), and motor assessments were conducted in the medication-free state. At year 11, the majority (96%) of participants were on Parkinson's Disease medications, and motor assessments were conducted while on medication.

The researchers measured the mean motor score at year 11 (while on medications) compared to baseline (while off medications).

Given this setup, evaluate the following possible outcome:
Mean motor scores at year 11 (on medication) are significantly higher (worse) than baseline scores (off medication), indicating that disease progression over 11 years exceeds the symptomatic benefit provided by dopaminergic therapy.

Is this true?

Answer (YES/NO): YES